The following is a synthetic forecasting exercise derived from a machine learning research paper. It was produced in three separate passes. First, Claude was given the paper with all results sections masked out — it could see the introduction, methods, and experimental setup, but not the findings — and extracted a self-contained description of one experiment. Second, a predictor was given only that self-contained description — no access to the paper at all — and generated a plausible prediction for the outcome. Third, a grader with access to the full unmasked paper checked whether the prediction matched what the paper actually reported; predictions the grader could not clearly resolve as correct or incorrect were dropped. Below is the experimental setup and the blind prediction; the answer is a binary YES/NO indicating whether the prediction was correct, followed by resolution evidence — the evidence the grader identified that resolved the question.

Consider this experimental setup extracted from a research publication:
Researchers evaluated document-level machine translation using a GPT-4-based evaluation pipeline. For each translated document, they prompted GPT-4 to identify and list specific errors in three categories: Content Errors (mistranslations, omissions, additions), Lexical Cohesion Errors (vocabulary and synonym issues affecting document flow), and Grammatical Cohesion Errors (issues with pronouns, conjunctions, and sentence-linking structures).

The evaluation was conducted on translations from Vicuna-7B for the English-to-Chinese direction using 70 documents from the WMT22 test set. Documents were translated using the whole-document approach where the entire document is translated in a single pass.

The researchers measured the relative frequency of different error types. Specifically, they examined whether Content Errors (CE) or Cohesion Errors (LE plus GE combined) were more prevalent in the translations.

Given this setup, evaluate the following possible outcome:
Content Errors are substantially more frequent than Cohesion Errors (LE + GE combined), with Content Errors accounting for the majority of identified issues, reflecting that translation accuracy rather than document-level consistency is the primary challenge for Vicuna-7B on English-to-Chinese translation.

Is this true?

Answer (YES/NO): NO